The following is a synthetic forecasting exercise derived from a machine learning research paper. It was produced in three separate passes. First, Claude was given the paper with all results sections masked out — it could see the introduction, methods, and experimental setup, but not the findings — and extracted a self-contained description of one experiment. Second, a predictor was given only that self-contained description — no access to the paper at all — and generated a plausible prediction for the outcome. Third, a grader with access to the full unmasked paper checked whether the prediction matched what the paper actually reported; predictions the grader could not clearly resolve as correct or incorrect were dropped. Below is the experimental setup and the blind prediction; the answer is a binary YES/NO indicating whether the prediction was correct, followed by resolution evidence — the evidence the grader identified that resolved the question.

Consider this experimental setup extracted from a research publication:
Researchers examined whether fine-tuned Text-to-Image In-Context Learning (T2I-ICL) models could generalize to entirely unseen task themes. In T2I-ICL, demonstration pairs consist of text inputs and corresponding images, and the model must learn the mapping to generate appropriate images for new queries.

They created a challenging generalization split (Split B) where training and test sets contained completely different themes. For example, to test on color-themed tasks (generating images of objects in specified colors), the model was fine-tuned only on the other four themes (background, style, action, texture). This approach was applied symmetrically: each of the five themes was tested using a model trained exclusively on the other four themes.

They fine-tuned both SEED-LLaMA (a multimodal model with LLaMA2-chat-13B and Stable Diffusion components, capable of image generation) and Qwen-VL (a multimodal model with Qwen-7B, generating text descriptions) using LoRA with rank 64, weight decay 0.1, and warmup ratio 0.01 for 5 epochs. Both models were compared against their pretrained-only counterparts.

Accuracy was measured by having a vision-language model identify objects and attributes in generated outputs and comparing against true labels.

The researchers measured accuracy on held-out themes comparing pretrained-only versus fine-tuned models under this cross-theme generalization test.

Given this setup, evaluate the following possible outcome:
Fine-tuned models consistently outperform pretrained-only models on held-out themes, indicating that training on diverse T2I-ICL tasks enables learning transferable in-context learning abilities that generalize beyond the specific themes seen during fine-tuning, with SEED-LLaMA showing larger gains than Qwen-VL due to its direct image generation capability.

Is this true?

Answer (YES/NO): NO